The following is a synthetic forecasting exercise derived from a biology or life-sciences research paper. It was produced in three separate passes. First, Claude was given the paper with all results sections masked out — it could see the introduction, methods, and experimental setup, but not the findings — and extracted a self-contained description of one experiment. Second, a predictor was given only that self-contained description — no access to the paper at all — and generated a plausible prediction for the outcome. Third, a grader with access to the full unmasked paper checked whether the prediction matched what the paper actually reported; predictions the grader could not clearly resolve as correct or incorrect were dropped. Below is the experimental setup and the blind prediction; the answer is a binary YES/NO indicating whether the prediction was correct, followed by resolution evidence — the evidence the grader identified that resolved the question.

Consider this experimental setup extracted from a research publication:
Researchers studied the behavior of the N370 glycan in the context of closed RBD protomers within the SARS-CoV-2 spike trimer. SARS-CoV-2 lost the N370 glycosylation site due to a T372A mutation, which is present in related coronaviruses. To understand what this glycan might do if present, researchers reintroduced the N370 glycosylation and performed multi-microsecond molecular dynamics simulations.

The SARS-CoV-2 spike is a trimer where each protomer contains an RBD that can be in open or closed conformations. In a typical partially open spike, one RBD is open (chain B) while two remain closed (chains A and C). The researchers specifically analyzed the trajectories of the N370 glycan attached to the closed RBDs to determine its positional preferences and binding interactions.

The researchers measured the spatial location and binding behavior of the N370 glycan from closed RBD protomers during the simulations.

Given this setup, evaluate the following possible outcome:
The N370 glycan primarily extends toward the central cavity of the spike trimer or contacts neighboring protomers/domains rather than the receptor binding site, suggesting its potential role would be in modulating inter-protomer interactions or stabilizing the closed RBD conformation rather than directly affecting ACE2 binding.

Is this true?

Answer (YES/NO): YES